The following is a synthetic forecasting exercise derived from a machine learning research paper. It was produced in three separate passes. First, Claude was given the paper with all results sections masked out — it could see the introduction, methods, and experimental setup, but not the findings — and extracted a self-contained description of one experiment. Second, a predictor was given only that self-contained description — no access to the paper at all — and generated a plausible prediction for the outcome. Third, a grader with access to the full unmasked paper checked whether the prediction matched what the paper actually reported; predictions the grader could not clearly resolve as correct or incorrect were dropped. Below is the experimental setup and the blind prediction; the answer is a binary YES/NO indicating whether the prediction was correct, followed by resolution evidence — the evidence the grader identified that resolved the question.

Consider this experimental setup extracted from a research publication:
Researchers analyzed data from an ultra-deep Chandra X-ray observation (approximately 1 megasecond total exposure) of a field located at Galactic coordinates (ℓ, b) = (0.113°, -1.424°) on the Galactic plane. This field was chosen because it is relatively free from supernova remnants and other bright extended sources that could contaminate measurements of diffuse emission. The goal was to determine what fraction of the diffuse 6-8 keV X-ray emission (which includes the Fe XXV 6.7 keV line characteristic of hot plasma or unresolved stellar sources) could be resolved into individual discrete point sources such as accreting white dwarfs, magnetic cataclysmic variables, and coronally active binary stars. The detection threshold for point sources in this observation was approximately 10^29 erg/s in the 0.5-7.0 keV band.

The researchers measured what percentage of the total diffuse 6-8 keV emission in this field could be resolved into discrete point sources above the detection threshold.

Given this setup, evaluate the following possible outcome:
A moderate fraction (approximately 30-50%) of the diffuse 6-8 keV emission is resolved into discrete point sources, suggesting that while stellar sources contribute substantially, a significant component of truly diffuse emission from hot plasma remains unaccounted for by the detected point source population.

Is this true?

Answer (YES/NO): NO